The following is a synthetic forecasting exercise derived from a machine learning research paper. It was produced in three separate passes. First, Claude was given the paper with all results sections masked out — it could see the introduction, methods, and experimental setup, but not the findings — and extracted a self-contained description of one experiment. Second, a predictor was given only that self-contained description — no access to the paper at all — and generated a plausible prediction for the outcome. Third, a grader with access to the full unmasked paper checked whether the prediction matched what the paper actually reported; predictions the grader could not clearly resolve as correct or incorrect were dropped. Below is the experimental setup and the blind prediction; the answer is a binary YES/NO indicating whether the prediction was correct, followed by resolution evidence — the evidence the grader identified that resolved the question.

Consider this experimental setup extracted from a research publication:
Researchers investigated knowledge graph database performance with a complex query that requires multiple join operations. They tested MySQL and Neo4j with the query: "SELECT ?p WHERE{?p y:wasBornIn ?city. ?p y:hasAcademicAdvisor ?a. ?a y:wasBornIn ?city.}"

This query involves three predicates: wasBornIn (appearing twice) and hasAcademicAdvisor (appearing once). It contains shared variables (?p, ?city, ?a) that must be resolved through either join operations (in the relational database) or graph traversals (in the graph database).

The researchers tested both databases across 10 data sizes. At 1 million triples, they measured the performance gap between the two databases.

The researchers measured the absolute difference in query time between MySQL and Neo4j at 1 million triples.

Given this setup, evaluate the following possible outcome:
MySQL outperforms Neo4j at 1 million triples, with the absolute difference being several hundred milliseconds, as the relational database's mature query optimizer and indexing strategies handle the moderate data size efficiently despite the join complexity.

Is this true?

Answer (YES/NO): NO